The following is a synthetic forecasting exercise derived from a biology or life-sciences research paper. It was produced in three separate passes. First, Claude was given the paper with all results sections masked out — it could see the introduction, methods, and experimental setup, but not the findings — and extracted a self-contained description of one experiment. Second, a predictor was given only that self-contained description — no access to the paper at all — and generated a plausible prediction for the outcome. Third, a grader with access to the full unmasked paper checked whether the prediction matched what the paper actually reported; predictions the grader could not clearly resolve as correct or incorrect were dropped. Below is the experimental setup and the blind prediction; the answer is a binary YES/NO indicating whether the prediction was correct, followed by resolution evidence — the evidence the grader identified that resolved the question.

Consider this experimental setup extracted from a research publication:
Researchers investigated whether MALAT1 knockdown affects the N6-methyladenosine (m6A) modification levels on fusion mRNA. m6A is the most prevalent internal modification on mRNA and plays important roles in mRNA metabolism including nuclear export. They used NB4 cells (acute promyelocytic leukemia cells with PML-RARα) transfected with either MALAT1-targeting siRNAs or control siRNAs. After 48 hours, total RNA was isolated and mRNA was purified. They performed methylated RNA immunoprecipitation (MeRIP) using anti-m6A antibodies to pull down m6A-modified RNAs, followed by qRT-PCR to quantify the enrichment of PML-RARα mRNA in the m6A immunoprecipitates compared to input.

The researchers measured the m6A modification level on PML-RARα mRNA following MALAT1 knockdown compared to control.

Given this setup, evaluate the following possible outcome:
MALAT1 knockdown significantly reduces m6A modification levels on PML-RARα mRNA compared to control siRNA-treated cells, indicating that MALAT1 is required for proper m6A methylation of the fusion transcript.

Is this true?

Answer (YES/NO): YES